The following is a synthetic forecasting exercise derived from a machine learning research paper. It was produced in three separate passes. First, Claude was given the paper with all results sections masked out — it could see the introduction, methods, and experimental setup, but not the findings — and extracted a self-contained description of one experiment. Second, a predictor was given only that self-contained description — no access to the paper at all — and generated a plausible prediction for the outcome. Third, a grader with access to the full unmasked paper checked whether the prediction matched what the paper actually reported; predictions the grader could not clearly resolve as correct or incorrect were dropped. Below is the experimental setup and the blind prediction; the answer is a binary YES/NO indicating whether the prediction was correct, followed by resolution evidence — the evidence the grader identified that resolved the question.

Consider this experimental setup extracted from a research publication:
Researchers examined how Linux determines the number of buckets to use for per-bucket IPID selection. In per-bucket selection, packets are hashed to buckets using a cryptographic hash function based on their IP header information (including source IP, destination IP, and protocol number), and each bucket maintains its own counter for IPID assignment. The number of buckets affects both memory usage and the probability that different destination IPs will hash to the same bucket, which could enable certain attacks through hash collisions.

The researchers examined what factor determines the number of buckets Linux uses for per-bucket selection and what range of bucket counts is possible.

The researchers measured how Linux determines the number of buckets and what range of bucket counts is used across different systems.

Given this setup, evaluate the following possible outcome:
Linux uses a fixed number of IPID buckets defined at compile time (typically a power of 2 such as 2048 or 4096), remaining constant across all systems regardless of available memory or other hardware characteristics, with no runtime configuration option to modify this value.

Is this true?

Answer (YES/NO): NO